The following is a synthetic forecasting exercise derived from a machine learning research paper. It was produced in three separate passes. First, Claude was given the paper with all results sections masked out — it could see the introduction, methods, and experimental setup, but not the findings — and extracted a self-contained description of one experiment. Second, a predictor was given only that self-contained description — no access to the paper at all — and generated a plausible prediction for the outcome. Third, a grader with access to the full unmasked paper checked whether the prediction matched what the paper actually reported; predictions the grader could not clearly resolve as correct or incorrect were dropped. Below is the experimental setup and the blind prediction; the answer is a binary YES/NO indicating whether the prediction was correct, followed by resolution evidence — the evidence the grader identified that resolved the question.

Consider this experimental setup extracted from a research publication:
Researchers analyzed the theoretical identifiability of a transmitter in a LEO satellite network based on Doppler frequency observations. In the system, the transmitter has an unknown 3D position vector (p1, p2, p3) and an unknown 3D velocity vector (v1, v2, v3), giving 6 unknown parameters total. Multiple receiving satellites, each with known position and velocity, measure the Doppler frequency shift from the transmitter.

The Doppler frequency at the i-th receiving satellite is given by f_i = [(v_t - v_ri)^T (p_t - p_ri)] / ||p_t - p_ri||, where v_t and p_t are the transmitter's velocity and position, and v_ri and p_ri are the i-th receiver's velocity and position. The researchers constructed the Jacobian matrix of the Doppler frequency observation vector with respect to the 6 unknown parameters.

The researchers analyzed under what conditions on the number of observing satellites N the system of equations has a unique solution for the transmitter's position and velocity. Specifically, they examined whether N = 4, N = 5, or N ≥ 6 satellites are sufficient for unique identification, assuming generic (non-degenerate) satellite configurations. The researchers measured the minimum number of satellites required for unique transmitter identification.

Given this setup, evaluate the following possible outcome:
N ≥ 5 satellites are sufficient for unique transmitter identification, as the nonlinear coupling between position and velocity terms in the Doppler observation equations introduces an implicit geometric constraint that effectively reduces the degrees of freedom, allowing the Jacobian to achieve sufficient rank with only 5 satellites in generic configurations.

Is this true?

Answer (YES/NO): NO